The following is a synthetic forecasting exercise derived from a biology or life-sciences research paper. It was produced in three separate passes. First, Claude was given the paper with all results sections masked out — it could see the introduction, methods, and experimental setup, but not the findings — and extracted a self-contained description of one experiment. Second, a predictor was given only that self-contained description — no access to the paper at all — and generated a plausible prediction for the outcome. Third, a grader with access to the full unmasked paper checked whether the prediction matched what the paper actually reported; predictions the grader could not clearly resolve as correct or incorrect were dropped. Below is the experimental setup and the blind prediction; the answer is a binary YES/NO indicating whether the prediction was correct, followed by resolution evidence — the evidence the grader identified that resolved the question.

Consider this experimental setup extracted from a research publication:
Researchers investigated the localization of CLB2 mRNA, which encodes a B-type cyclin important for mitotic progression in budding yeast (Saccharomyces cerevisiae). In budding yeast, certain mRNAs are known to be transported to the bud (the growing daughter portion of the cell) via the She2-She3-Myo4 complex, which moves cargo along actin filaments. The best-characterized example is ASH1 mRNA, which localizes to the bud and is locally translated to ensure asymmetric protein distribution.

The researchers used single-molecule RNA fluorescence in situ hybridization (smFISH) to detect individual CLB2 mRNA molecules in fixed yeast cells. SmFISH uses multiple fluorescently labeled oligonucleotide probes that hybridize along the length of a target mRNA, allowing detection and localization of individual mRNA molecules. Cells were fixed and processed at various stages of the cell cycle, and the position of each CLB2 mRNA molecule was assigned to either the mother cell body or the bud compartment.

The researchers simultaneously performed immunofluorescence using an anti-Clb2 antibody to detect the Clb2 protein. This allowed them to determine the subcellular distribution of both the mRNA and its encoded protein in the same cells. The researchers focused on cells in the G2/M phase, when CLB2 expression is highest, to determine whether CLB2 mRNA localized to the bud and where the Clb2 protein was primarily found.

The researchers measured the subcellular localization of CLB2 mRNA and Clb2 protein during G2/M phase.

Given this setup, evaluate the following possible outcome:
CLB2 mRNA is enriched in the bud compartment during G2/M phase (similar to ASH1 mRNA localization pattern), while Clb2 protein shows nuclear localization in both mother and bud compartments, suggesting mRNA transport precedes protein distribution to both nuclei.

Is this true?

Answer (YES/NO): NO